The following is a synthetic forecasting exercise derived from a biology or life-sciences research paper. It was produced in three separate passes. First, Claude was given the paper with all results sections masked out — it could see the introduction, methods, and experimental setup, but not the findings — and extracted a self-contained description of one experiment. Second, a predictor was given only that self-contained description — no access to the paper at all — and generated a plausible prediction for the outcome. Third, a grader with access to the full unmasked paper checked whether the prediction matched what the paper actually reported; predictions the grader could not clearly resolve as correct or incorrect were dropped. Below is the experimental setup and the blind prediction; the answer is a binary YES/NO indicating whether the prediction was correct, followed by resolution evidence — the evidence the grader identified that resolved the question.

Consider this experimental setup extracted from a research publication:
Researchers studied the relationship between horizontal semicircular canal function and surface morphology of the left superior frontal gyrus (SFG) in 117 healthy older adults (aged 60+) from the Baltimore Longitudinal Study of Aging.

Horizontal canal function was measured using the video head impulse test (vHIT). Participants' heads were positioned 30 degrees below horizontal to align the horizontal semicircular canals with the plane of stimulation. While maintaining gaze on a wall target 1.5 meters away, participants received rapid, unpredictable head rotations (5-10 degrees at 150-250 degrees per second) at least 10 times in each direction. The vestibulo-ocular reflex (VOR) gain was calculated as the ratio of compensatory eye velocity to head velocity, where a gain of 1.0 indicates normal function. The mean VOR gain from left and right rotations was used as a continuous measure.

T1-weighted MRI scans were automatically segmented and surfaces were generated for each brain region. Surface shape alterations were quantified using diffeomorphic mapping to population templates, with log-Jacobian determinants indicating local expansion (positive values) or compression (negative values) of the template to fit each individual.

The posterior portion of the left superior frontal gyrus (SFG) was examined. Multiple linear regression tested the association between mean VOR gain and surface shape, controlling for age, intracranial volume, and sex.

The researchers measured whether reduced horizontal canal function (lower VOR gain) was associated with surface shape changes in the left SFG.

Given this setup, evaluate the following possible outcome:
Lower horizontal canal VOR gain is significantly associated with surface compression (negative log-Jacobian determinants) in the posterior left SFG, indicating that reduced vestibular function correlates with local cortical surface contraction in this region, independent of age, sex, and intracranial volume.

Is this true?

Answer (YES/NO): YES